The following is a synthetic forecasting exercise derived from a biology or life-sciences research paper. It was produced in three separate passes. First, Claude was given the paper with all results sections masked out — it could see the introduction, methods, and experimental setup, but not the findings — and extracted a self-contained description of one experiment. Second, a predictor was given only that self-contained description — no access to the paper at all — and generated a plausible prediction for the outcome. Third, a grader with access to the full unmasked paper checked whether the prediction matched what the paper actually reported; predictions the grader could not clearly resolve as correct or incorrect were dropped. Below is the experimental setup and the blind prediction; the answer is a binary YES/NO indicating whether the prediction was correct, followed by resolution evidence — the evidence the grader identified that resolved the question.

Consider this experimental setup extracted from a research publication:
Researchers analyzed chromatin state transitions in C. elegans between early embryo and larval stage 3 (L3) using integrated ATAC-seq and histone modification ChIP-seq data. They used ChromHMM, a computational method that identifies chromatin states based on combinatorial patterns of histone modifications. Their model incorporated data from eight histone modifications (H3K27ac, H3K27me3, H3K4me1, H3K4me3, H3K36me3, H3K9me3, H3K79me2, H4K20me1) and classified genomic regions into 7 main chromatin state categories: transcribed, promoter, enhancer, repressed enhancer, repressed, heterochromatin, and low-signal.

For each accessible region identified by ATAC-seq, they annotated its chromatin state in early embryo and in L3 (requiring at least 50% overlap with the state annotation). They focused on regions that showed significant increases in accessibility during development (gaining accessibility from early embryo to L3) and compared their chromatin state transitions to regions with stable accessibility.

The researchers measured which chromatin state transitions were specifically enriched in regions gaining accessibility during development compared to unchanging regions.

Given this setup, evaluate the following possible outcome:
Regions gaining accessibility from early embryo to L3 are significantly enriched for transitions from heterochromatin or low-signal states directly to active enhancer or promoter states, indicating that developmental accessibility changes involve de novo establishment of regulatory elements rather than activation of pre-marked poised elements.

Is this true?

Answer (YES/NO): YES